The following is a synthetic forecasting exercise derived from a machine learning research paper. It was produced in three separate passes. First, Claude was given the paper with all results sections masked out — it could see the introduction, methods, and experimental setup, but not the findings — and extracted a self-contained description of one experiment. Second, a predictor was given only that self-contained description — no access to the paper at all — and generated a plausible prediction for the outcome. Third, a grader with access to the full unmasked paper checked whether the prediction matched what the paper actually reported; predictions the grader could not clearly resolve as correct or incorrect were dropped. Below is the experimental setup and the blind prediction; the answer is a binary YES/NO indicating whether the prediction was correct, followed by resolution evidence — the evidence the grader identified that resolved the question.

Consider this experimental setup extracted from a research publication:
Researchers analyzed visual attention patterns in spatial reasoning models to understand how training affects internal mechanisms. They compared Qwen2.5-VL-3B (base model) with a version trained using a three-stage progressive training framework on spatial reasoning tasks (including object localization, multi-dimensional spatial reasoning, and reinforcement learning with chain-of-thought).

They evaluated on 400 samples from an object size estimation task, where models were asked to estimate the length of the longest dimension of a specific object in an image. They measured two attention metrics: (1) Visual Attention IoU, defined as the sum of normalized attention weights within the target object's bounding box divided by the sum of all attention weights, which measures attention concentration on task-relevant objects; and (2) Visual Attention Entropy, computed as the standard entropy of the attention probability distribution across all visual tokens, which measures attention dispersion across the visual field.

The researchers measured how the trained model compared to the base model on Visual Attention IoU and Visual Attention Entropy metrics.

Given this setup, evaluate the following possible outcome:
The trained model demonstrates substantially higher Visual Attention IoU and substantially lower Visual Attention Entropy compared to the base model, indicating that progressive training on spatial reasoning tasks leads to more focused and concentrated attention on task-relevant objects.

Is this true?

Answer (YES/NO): YES